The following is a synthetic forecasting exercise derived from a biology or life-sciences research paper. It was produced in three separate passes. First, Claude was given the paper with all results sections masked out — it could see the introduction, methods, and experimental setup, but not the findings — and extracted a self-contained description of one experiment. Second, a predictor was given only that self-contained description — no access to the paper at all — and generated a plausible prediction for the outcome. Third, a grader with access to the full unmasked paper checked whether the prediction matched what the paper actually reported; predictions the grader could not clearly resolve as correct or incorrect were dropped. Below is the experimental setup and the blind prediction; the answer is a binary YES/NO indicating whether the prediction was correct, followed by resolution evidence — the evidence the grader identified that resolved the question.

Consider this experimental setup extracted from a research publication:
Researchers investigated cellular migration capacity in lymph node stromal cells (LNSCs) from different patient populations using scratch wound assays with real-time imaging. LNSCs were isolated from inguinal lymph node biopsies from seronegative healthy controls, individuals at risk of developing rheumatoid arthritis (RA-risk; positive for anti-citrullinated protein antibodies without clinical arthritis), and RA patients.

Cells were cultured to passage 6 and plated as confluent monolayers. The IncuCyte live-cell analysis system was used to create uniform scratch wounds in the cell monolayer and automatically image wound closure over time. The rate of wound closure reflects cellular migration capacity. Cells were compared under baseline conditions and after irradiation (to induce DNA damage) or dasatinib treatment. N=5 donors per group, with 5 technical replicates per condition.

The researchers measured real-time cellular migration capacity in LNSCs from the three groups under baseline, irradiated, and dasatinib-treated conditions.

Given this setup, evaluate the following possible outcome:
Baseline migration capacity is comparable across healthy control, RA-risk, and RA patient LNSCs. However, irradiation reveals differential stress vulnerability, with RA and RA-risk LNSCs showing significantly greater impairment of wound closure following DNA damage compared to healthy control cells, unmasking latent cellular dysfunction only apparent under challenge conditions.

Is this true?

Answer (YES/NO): NO